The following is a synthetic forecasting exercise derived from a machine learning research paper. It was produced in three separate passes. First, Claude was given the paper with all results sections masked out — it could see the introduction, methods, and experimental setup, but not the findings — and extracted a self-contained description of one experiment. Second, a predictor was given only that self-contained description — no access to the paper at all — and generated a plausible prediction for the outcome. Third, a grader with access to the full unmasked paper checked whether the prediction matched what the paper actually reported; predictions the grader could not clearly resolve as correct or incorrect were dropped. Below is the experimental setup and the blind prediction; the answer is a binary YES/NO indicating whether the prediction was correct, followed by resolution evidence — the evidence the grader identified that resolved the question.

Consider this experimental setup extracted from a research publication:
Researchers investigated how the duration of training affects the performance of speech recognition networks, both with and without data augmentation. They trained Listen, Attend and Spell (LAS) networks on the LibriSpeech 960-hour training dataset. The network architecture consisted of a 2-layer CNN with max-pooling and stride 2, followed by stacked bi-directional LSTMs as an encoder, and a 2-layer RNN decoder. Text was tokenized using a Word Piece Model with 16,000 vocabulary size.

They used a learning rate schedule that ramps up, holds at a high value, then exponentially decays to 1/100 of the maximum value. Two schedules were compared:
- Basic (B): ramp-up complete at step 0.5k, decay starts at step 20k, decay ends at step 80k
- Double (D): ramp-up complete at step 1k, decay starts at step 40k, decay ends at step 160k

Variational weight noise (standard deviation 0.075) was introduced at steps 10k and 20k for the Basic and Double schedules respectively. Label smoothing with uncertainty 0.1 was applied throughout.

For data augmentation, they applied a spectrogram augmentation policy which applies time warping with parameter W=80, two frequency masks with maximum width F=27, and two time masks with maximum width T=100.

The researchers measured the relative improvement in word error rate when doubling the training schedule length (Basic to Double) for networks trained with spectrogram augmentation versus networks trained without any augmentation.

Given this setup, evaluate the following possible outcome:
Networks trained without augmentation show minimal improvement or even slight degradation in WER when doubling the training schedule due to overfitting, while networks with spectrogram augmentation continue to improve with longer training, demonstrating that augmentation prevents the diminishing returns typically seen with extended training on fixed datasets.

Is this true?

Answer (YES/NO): YES